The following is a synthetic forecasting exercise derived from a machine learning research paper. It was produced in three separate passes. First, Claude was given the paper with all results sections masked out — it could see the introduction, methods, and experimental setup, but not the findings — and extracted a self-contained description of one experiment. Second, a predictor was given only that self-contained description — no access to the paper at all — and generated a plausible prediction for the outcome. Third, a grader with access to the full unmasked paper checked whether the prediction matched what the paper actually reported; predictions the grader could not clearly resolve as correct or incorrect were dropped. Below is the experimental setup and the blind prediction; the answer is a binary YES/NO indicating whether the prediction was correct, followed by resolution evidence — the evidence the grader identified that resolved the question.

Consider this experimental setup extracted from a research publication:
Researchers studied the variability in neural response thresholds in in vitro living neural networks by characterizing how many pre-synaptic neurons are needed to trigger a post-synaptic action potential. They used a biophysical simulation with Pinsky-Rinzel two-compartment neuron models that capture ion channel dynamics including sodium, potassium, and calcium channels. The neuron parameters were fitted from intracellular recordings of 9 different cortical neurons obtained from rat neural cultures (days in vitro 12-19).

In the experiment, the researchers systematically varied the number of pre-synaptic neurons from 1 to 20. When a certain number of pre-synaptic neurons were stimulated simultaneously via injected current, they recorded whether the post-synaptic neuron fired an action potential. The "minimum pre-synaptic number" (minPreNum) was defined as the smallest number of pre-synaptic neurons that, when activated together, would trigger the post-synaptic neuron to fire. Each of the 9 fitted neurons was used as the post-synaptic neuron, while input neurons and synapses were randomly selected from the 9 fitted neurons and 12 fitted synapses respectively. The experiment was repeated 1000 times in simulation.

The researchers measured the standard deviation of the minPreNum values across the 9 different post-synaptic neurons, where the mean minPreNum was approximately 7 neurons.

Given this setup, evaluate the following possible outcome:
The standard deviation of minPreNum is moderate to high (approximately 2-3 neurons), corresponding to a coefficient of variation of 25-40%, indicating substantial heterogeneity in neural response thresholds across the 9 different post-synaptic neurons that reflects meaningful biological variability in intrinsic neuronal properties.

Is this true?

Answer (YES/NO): YES